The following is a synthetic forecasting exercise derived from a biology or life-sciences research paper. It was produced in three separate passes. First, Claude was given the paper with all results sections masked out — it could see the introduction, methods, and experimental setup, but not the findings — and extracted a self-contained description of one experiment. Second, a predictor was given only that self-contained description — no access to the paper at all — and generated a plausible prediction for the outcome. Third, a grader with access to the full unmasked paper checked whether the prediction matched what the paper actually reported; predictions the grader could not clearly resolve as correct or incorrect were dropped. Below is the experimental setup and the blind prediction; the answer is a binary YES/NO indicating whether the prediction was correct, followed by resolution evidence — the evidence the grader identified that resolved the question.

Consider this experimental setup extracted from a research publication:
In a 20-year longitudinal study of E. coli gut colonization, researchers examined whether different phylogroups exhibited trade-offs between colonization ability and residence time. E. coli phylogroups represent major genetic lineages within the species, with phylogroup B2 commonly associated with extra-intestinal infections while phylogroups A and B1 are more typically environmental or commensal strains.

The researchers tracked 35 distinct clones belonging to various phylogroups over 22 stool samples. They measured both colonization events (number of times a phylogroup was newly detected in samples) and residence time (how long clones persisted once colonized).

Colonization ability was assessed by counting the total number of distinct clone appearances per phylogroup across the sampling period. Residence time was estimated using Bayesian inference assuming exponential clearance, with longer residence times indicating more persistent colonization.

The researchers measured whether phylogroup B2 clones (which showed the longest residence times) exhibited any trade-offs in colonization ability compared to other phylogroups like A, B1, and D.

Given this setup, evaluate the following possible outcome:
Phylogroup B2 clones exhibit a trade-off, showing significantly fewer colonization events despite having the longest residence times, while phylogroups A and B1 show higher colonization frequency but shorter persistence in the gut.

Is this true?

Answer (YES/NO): YES